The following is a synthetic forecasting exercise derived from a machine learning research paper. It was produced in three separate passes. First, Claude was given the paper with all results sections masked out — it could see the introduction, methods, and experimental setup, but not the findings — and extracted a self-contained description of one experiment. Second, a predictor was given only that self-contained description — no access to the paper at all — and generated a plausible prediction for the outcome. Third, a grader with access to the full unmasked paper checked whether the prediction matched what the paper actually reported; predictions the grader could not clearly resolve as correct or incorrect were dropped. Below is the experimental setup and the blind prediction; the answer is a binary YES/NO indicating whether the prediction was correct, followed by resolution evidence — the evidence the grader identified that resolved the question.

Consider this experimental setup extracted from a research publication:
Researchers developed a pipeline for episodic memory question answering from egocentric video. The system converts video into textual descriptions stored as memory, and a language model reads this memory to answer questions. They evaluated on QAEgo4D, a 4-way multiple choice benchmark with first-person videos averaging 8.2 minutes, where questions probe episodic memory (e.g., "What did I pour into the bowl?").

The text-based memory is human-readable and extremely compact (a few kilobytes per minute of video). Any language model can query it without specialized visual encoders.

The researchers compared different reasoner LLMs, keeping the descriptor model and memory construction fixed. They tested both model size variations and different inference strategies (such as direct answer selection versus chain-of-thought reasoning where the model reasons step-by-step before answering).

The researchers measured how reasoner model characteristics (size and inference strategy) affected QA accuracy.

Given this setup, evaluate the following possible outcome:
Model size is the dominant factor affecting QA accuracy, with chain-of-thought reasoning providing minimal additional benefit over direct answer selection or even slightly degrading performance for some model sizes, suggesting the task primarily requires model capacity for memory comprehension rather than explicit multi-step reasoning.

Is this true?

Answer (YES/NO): NO